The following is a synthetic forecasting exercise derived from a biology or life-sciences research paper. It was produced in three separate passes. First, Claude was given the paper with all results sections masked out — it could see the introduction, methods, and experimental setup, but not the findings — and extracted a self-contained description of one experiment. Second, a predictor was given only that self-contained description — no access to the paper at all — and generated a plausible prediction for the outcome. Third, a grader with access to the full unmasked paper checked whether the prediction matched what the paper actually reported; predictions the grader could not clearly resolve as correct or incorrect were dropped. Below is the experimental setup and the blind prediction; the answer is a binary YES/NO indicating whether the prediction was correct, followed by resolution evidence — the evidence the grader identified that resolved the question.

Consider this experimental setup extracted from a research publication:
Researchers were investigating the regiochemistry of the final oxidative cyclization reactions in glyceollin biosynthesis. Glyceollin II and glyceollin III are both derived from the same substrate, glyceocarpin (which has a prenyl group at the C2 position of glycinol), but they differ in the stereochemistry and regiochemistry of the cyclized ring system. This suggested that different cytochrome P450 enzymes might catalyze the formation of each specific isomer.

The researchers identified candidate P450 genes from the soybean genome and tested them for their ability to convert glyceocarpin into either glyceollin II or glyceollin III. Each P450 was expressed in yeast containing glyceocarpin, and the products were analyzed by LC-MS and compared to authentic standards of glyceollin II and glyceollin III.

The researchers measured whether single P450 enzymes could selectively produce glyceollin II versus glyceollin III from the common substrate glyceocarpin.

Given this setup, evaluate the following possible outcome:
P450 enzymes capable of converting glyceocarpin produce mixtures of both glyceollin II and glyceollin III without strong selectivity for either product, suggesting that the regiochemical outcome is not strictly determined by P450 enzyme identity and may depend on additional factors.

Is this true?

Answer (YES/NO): NO